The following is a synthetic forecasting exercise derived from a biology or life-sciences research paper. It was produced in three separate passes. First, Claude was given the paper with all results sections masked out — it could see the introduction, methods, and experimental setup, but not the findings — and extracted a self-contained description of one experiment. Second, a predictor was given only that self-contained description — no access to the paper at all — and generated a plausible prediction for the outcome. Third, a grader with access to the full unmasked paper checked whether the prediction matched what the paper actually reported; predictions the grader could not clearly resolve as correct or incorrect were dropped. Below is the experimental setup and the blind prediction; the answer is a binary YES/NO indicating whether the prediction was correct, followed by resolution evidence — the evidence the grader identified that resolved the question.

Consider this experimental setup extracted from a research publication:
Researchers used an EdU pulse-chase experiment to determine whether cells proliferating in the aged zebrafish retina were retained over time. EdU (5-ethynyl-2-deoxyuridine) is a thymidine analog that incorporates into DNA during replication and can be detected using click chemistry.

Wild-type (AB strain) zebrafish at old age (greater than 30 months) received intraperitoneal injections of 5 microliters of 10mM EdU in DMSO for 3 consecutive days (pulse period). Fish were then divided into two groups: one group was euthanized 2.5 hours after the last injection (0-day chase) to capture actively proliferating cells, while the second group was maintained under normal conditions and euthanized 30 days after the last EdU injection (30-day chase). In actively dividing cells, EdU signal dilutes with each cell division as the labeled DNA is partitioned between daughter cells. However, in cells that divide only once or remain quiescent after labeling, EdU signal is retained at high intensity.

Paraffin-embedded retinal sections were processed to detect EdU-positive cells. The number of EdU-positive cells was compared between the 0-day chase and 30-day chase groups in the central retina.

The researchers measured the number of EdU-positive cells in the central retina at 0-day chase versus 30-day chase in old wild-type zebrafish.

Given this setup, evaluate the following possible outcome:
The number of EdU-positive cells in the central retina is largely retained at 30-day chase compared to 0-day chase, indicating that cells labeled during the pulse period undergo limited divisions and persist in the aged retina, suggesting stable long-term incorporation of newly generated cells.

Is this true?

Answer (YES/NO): NO